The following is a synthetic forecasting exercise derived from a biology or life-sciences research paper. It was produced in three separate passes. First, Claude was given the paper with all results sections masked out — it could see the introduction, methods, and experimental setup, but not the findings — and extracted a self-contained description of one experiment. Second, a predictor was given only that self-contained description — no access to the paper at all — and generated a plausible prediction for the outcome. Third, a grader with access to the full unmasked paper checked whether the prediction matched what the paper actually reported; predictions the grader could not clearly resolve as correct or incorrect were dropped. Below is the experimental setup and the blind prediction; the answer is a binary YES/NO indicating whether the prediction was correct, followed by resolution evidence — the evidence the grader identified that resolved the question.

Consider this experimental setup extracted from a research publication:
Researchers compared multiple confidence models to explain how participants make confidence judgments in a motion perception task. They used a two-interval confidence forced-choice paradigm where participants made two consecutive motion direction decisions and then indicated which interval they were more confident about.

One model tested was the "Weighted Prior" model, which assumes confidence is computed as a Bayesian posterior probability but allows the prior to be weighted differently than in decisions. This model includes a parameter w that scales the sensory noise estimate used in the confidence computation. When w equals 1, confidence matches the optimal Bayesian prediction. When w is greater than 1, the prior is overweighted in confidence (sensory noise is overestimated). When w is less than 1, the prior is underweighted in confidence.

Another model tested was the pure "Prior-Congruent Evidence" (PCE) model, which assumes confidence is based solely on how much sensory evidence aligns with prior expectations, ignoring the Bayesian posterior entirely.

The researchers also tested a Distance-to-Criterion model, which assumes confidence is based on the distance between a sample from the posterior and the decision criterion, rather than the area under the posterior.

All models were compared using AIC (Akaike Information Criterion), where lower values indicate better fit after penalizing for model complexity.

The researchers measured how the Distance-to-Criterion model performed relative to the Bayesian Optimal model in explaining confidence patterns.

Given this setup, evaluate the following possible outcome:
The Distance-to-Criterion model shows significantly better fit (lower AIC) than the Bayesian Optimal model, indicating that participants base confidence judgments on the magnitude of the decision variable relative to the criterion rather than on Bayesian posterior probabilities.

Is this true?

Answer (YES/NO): NO